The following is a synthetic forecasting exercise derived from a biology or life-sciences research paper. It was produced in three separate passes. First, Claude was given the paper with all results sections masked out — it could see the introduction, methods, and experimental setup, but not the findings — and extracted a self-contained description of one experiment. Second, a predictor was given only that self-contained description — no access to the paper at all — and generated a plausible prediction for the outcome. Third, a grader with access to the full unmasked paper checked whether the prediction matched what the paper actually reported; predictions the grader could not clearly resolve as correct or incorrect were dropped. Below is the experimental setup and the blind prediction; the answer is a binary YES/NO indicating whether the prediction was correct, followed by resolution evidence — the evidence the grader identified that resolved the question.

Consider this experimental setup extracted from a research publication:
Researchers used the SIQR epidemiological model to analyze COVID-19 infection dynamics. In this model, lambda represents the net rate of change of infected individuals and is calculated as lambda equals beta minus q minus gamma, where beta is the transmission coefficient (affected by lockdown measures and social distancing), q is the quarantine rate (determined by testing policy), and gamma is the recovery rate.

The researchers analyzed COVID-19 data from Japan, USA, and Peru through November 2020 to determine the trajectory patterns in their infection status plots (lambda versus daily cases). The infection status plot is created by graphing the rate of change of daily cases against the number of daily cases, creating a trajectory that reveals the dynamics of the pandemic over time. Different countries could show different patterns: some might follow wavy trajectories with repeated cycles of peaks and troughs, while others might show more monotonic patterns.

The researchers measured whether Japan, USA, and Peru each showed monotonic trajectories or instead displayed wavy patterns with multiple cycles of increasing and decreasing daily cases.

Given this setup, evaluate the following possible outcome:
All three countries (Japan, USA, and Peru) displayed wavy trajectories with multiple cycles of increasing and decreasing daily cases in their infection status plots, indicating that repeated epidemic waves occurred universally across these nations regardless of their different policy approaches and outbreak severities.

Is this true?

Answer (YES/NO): YES